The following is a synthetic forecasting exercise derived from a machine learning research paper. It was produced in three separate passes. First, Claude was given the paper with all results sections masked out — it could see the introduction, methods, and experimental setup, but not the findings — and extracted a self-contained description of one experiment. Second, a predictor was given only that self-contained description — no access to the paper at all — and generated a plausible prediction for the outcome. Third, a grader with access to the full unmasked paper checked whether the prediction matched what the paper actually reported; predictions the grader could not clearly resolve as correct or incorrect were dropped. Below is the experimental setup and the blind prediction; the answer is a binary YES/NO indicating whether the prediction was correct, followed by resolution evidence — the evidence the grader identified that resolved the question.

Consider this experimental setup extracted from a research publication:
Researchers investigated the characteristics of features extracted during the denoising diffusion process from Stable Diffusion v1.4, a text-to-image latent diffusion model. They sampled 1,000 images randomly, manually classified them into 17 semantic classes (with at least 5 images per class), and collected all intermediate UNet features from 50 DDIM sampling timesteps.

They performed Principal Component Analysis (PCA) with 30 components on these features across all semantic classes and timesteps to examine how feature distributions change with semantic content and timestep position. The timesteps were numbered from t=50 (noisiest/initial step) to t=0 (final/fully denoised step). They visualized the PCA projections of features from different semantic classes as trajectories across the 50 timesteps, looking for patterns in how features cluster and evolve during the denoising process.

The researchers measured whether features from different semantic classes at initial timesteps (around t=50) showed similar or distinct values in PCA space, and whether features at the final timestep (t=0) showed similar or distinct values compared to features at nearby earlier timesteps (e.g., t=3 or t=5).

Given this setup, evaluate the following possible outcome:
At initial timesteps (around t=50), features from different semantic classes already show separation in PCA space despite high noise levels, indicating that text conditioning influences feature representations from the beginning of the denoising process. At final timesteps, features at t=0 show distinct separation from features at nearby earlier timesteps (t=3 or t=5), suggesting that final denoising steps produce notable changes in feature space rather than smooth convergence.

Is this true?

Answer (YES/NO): NO